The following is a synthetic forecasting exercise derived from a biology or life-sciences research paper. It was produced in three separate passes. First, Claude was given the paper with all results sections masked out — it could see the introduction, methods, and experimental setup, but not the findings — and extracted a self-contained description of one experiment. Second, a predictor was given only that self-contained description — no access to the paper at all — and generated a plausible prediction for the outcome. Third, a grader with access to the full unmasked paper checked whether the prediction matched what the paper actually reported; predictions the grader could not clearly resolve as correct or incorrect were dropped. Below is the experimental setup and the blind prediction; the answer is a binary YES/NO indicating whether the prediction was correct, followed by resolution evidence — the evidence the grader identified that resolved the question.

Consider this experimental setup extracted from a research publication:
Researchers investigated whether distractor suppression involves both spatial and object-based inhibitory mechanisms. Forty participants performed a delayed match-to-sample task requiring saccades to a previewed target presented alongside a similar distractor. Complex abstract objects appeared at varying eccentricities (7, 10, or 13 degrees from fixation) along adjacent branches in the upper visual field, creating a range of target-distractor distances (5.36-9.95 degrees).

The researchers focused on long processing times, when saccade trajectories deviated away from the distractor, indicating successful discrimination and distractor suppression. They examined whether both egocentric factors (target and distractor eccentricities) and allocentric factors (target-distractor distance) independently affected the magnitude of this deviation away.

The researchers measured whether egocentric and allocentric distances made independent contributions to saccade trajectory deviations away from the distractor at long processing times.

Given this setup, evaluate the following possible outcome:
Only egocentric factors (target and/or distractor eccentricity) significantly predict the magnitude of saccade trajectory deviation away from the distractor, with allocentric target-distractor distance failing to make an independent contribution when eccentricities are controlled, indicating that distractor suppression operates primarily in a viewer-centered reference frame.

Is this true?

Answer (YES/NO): NO